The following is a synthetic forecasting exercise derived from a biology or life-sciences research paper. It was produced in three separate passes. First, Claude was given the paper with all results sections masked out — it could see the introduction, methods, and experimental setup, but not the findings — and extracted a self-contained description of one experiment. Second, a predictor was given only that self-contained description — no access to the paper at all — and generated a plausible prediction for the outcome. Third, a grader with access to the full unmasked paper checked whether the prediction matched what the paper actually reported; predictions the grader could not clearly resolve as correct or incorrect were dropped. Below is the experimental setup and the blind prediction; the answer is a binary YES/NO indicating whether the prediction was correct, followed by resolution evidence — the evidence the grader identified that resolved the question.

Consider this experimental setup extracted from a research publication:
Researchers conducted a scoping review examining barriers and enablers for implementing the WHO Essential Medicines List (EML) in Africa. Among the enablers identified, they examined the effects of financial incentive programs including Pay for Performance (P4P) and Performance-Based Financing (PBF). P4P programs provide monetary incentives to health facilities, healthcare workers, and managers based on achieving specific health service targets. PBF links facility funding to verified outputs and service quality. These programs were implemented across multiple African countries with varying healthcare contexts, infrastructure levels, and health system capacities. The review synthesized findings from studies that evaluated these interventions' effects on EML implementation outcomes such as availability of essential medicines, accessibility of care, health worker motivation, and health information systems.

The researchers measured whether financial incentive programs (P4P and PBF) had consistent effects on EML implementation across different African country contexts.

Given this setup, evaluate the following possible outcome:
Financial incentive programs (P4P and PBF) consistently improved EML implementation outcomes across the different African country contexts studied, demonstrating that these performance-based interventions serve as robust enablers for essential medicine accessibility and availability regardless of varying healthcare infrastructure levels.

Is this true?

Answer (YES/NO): NO